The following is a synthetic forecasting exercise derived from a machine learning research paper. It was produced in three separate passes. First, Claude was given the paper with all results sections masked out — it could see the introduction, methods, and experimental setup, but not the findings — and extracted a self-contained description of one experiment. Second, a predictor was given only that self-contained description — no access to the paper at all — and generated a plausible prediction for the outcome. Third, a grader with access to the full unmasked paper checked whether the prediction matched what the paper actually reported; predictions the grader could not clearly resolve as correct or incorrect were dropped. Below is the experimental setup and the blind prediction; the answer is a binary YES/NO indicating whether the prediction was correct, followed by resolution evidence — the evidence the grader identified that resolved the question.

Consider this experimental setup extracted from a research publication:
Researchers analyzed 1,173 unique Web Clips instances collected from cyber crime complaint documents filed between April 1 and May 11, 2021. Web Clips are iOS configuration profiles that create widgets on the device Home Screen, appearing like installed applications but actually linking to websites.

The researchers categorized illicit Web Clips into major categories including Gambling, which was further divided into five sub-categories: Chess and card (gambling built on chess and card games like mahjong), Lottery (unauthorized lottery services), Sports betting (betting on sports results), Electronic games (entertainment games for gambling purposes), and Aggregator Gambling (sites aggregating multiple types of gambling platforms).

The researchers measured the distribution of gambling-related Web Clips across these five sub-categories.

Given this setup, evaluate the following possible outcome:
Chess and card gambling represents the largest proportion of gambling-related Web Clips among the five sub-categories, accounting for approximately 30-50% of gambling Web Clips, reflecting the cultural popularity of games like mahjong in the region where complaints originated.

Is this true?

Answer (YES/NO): NO